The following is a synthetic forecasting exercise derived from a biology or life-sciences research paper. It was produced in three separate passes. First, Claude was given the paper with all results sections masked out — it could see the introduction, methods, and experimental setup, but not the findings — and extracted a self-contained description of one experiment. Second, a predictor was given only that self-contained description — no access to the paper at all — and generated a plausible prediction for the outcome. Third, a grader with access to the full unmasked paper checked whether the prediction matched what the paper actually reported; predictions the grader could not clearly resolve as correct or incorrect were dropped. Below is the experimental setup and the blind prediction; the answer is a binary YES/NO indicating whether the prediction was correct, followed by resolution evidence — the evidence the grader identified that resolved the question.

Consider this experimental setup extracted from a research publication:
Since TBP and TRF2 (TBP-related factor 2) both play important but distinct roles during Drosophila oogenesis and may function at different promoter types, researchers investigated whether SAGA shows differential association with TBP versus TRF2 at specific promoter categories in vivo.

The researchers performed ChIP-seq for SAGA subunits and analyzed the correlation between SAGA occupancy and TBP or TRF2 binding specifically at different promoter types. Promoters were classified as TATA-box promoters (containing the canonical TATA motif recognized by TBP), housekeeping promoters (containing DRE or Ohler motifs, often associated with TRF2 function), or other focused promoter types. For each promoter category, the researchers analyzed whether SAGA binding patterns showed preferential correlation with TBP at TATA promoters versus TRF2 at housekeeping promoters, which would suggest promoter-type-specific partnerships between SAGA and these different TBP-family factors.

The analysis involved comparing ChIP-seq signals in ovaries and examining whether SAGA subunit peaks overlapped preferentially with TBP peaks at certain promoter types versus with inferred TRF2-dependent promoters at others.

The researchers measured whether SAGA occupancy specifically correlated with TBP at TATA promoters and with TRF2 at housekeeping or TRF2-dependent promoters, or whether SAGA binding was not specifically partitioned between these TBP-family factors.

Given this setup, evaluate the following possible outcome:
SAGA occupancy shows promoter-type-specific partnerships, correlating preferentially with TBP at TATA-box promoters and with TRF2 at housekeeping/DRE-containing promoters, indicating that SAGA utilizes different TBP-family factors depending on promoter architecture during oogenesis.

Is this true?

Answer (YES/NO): NO